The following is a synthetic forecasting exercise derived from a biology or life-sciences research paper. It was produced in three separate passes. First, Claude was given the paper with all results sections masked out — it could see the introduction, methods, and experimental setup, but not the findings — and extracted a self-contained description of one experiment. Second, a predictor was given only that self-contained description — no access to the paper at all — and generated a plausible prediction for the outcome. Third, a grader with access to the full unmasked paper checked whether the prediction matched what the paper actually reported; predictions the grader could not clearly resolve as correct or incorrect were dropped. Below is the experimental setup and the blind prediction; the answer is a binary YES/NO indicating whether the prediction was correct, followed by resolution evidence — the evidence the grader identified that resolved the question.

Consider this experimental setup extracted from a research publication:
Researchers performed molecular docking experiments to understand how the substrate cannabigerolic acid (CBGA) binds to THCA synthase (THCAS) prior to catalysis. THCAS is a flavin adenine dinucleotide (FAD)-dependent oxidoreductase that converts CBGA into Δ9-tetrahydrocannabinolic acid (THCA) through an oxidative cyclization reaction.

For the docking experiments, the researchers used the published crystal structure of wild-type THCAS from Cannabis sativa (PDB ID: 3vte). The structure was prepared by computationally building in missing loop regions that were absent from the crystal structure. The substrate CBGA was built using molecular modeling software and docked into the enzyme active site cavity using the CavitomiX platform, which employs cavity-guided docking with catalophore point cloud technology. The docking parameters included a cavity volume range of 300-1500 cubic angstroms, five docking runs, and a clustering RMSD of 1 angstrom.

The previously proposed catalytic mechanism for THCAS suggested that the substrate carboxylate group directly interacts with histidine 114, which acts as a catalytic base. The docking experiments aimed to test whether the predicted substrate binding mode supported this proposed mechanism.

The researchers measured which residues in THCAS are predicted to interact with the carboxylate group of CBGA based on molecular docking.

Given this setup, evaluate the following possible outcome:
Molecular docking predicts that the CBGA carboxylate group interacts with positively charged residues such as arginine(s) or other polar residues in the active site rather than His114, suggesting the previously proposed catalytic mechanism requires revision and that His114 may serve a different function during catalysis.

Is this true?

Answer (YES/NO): YES